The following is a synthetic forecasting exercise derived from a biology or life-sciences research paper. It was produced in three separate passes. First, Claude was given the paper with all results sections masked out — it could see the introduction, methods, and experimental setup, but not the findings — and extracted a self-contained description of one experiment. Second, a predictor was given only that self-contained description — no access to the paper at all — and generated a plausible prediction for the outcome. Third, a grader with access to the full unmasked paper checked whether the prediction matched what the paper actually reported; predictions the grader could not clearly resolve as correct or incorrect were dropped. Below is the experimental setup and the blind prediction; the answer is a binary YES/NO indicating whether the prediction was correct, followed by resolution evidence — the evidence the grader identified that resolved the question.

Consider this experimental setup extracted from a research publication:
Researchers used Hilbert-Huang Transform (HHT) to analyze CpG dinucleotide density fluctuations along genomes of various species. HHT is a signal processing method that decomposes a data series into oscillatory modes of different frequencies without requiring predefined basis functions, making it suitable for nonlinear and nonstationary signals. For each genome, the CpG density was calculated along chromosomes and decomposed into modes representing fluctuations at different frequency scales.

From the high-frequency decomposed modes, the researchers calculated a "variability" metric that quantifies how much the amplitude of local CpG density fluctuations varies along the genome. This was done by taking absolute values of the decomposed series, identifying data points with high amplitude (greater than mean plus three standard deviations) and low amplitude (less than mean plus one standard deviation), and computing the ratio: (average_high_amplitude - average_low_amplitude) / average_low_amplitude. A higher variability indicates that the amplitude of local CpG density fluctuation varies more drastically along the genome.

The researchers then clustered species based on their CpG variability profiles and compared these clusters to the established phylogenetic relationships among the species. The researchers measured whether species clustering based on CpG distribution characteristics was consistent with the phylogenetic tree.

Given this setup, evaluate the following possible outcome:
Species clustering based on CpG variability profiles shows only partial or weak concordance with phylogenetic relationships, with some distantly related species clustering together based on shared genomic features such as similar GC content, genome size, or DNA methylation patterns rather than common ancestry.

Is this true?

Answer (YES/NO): NO